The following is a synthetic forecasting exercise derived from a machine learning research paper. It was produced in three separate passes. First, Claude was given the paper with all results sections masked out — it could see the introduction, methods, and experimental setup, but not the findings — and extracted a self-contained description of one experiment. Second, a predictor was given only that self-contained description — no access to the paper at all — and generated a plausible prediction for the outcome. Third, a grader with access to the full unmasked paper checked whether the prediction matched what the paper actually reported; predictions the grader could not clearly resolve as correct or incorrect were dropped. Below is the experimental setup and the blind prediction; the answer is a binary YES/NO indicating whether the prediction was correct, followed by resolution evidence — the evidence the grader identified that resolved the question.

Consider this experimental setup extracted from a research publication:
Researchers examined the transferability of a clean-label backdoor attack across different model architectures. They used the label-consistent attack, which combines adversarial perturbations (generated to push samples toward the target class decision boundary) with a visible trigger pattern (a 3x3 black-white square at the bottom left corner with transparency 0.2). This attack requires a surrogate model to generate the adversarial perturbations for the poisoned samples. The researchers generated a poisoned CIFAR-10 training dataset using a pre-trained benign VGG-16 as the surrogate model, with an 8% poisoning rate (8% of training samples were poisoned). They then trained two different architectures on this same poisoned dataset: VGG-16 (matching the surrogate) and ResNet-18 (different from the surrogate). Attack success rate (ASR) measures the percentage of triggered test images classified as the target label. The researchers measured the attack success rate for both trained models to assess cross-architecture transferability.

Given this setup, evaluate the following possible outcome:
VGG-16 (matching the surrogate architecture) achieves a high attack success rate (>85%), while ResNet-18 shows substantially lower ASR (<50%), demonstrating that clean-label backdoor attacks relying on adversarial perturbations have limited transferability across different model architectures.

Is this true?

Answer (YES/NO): NO